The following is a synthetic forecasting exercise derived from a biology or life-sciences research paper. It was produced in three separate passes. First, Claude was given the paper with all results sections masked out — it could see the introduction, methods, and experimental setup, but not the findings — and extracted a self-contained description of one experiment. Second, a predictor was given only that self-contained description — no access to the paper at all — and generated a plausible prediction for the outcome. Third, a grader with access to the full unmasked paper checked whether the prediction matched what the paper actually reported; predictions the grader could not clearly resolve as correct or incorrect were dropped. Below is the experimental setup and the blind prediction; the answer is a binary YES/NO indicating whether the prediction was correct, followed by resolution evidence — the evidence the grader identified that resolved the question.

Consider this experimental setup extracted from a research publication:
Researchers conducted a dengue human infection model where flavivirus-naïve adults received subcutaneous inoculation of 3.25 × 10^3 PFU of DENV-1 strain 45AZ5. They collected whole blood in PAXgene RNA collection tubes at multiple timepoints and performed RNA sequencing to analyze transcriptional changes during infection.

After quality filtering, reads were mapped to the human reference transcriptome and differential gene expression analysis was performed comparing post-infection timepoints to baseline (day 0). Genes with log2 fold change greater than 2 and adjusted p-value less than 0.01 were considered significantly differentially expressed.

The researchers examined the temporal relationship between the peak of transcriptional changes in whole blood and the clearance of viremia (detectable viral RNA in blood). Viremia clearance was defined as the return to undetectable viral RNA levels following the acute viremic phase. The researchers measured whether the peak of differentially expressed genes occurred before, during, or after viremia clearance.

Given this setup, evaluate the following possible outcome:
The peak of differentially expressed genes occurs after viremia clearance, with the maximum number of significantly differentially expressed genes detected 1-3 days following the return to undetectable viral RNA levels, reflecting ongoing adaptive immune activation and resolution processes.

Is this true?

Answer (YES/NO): NO